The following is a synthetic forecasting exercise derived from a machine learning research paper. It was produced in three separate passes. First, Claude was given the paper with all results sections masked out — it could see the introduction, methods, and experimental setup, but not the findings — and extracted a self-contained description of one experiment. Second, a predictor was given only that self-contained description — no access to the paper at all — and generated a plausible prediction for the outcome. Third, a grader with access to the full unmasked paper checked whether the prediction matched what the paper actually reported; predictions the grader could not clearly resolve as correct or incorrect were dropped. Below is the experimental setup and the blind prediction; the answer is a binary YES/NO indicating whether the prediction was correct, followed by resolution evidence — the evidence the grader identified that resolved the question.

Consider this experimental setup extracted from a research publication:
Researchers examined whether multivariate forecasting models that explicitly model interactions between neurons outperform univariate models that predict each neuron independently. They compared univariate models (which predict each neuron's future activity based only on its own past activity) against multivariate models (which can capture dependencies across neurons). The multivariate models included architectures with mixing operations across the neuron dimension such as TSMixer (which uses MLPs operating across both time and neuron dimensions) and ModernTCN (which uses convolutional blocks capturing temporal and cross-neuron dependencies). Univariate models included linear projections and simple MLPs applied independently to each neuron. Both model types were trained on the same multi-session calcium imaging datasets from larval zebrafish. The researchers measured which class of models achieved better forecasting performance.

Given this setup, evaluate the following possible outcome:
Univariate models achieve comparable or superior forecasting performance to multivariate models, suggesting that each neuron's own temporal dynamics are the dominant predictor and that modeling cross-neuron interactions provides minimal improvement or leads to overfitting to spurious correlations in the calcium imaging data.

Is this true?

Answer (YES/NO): YES